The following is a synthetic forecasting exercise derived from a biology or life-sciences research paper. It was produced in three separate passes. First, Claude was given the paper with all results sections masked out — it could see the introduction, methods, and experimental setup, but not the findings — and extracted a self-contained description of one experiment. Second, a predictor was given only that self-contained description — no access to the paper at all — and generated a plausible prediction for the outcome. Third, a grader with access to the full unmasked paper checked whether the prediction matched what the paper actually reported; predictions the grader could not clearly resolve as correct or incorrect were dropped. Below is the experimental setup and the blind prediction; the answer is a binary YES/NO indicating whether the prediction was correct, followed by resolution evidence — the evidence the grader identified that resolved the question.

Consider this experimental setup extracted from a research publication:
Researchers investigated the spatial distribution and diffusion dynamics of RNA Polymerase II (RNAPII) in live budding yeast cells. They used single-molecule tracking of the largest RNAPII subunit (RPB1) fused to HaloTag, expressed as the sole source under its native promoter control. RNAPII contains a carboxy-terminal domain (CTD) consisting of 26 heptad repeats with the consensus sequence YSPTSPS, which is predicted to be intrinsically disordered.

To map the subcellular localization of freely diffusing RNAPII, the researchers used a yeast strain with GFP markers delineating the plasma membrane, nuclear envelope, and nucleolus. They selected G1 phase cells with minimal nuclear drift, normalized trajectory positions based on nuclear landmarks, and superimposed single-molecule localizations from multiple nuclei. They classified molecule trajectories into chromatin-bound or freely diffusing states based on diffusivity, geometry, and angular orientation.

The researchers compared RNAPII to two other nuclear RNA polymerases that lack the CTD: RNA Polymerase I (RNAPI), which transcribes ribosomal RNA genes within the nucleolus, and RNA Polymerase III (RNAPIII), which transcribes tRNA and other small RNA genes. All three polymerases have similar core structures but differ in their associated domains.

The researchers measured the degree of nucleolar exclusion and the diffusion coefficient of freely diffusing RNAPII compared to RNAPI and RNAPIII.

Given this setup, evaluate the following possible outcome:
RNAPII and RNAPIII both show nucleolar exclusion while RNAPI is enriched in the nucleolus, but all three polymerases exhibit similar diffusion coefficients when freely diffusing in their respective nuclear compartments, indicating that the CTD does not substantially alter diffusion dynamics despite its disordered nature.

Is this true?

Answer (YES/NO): NO